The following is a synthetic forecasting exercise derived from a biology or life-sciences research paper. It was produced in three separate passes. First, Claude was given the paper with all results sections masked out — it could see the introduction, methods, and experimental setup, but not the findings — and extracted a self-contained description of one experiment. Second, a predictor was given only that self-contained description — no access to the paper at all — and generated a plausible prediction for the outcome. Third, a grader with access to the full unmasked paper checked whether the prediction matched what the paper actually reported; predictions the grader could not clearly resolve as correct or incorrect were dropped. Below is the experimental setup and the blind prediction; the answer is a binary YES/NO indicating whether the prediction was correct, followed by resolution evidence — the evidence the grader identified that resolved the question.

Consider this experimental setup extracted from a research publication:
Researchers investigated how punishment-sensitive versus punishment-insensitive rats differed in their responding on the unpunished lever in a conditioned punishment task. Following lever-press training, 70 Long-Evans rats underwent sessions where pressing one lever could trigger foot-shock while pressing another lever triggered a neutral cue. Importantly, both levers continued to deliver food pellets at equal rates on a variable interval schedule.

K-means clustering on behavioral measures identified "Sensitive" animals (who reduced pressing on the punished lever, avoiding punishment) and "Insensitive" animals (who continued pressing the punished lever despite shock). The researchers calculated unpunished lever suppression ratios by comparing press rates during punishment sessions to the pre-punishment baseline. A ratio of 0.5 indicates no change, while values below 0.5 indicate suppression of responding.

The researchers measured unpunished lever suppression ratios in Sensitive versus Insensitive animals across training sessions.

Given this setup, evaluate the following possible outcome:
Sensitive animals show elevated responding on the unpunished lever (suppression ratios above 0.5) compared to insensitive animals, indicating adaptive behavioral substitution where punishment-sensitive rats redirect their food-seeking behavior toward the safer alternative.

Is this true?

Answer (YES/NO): NO